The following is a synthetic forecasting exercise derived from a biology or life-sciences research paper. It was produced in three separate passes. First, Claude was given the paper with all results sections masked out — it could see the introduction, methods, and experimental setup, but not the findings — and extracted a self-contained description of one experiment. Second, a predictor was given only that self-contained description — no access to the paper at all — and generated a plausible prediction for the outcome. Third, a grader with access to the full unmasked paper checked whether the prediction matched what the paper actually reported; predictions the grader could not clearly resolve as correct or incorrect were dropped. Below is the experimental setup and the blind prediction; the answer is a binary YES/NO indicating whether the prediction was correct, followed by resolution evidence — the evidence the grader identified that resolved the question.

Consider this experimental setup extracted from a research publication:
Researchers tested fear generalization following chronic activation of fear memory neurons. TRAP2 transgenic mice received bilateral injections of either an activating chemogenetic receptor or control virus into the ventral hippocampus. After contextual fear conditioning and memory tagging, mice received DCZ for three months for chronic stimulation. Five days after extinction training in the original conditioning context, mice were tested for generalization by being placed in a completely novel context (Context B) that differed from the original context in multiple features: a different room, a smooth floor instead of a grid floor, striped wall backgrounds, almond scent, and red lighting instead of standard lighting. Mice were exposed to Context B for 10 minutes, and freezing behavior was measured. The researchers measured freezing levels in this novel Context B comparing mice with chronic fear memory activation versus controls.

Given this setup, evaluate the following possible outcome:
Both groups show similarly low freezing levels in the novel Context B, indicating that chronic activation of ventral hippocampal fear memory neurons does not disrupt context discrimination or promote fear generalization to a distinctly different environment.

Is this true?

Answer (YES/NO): NO